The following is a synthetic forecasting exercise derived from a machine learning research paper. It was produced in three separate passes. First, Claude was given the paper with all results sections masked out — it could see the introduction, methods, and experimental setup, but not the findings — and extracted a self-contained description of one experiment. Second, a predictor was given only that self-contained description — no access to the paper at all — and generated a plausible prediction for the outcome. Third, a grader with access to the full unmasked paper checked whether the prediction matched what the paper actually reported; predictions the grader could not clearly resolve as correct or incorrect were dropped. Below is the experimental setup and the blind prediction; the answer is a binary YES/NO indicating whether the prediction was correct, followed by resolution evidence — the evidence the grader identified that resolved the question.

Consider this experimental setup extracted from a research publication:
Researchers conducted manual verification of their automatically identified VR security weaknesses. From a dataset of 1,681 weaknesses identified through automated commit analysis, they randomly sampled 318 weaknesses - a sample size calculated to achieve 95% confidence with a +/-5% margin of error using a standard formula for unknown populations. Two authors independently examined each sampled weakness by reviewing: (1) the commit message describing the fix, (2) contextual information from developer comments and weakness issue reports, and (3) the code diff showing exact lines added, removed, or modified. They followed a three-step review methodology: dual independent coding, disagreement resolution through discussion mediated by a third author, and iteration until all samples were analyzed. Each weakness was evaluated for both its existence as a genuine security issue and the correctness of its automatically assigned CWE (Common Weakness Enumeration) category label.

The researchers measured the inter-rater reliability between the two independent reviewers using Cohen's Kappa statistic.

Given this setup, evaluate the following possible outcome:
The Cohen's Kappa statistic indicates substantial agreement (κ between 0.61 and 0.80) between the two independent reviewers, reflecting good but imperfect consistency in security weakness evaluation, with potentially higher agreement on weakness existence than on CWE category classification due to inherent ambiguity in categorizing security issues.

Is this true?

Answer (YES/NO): NO